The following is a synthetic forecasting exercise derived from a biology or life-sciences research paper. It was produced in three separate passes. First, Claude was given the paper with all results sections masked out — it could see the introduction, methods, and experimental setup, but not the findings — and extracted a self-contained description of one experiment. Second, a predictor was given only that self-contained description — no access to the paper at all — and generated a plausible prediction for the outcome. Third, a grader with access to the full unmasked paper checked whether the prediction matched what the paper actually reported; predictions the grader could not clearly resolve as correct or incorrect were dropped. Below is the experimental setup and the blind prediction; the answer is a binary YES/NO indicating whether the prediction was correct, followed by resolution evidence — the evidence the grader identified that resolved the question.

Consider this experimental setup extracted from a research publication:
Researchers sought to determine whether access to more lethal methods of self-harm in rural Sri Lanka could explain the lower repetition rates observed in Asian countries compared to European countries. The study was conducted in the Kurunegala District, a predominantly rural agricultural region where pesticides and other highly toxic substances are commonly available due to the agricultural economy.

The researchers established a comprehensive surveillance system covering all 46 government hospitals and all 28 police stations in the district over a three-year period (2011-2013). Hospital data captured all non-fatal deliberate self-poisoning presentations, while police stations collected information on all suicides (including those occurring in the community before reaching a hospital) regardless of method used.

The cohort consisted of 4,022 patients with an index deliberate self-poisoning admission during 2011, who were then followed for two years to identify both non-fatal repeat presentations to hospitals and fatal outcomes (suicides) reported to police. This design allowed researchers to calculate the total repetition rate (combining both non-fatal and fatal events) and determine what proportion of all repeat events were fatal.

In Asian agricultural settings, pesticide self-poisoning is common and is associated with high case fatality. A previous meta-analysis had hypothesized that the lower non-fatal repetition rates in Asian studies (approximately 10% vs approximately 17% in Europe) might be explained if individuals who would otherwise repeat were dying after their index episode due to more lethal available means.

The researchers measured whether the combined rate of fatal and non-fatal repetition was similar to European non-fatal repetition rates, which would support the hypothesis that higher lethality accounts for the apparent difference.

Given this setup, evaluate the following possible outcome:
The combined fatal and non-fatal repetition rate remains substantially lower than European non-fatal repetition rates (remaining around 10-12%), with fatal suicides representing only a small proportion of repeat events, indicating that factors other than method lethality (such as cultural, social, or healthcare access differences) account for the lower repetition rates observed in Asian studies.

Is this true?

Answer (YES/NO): NO